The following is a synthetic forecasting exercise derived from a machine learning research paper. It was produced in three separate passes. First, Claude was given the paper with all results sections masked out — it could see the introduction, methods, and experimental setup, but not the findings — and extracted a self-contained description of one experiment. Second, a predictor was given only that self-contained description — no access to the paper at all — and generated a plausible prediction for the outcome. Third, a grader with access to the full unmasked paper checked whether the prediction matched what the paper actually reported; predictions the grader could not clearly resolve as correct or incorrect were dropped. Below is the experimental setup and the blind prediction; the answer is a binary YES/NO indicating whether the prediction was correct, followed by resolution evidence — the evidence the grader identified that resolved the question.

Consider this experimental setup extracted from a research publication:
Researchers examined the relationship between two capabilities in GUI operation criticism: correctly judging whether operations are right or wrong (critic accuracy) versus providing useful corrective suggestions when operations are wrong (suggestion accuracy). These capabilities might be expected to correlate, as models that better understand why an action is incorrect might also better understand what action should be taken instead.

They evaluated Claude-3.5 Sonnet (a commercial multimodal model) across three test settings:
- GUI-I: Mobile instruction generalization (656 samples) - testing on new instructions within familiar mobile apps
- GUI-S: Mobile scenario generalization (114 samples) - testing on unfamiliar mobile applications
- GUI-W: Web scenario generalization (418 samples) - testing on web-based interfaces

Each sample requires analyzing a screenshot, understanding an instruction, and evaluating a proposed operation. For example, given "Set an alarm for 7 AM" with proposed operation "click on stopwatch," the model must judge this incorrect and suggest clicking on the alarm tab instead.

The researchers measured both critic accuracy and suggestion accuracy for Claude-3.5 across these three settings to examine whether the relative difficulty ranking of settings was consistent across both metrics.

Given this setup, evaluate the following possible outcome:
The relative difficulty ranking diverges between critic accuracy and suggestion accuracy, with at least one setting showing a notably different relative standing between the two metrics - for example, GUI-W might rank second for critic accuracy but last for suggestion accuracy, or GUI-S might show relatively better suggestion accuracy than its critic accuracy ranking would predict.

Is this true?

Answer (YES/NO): YES